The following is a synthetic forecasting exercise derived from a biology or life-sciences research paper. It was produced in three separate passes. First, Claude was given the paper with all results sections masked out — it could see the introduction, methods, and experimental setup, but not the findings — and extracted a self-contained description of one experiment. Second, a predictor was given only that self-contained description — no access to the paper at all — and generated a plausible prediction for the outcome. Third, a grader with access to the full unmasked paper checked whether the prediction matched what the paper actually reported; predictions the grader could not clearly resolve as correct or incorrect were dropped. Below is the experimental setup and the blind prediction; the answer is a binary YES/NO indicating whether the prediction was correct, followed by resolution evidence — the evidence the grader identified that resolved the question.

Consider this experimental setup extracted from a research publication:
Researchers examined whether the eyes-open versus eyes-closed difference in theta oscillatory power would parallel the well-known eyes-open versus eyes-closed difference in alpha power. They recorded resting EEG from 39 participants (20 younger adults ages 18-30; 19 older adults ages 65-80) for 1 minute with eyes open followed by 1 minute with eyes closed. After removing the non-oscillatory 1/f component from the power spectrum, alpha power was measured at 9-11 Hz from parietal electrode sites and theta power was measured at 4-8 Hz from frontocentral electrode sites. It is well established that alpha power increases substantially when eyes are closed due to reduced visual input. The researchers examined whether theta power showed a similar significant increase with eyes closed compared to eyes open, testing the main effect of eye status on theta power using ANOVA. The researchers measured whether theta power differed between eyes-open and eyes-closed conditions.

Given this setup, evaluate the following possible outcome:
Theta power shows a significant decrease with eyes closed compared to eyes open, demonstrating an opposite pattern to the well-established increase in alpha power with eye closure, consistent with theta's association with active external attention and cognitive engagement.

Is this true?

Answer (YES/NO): NO